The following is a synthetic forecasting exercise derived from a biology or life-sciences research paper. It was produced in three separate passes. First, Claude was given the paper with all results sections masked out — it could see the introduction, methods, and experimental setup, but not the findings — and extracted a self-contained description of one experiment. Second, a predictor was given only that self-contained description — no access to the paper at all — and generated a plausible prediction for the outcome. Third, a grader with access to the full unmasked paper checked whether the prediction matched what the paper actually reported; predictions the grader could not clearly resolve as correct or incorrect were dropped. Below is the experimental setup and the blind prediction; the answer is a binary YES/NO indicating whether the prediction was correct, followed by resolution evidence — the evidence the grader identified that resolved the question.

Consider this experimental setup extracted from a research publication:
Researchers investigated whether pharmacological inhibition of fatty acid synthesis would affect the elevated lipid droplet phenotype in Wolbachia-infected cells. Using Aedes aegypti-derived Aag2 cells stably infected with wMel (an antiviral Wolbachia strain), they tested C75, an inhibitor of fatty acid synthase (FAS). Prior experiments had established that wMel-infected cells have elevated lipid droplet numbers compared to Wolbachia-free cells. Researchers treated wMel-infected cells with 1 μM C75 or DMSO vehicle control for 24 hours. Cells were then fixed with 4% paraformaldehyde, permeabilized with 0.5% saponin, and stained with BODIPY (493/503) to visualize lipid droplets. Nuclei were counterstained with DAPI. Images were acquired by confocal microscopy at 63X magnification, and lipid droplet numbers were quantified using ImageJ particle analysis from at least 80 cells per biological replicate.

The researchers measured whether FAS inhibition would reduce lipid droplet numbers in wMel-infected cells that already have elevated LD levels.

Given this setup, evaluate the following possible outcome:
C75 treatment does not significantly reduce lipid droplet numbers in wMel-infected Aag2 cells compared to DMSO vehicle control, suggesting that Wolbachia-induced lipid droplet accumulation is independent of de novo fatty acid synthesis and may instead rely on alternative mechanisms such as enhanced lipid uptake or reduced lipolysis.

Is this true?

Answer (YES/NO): NO